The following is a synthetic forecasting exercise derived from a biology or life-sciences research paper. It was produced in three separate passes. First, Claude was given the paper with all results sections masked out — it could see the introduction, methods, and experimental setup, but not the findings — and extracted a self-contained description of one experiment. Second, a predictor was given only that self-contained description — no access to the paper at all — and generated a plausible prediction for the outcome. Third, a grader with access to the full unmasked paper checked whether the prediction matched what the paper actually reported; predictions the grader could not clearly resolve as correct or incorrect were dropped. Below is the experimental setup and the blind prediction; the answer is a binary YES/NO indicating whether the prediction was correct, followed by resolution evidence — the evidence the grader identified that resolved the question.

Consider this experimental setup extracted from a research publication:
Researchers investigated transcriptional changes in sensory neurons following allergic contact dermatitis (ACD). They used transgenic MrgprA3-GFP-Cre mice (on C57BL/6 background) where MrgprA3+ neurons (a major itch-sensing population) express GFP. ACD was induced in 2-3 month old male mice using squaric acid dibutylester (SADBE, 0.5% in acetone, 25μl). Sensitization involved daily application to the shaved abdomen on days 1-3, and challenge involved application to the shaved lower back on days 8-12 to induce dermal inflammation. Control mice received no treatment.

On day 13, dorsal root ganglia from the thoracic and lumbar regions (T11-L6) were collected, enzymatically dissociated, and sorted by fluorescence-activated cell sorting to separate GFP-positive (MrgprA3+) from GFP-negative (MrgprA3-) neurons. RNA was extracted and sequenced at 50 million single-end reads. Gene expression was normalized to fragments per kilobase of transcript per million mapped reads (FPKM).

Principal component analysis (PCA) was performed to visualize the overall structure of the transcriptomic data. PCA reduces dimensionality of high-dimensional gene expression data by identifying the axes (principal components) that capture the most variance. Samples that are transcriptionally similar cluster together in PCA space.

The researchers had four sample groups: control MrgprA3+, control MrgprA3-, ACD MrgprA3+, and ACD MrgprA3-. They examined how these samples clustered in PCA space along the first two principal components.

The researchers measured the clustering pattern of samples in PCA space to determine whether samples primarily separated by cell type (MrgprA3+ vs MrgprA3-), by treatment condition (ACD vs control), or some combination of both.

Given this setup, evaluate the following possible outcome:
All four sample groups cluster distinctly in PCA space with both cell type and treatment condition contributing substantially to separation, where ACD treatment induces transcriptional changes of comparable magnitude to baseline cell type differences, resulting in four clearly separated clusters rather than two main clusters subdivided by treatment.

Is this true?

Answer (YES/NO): NO